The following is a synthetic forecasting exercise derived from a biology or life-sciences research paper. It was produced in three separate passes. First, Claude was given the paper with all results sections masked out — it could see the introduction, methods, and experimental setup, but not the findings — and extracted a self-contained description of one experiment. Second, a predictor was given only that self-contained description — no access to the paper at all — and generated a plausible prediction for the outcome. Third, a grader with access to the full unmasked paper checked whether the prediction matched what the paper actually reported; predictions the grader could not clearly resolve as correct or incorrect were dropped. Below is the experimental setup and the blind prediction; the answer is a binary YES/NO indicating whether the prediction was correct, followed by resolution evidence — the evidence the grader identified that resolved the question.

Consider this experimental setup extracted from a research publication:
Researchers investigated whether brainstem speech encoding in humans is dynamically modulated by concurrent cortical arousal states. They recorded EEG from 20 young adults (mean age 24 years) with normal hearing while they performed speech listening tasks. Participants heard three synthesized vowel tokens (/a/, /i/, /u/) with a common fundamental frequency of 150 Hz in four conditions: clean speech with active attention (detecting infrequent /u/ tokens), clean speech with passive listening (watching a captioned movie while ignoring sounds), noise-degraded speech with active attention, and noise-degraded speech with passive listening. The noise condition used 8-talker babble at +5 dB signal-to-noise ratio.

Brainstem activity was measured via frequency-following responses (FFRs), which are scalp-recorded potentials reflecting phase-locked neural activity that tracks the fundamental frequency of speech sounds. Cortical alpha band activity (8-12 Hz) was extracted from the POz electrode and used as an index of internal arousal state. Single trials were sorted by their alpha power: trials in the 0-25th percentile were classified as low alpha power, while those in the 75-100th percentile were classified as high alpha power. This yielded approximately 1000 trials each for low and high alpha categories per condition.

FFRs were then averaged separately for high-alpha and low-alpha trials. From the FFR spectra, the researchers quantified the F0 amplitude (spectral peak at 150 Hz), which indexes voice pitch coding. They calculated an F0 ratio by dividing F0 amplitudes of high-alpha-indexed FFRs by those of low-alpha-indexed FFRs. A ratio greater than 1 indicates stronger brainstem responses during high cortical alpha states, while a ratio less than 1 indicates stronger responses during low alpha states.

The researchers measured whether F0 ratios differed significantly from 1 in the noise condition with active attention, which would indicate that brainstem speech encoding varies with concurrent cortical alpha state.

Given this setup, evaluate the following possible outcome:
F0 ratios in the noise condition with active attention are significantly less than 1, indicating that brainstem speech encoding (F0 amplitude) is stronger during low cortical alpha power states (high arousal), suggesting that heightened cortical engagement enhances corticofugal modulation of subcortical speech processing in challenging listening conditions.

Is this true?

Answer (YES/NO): NO